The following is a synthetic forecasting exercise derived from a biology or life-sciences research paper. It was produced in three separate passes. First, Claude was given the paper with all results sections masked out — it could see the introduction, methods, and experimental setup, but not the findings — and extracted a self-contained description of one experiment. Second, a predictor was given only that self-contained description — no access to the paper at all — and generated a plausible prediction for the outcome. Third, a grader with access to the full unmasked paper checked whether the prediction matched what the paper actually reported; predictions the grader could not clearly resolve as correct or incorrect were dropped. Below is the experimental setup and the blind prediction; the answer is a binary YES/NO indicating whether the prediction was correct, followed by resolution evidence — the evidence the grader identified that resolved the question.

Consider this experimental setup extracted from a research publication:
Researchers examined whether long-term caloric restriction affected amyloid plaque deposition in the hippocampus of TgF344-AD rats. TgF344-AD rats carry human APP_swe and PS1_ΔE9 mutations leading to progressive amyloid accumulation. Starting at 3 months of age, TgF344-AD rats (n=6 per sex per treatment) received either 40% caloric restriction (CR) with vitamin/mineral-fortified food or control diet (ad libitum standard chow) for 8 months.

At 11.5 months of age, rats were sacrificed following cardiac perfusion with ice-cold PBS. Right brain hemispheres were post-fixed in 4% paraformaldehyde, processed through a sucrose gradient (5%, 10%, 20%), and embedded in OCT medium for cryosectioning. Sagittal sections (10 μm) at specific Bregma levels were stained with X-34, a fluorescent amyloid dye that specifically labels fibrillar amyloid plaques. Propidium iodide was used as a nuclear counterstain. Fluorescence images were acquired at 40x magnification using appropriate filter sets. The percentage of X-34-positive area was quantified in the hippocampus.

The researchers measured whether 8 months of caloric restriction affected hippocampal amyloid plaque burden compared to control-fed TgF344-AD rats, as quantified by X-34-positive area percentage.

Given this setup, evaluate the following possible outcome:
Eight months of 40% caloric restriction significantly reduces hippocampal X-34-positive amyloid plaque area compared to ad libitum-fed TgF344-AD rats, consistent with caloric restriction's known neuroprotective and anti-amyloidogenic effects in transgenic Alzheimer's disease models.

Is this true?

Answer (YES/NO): NO